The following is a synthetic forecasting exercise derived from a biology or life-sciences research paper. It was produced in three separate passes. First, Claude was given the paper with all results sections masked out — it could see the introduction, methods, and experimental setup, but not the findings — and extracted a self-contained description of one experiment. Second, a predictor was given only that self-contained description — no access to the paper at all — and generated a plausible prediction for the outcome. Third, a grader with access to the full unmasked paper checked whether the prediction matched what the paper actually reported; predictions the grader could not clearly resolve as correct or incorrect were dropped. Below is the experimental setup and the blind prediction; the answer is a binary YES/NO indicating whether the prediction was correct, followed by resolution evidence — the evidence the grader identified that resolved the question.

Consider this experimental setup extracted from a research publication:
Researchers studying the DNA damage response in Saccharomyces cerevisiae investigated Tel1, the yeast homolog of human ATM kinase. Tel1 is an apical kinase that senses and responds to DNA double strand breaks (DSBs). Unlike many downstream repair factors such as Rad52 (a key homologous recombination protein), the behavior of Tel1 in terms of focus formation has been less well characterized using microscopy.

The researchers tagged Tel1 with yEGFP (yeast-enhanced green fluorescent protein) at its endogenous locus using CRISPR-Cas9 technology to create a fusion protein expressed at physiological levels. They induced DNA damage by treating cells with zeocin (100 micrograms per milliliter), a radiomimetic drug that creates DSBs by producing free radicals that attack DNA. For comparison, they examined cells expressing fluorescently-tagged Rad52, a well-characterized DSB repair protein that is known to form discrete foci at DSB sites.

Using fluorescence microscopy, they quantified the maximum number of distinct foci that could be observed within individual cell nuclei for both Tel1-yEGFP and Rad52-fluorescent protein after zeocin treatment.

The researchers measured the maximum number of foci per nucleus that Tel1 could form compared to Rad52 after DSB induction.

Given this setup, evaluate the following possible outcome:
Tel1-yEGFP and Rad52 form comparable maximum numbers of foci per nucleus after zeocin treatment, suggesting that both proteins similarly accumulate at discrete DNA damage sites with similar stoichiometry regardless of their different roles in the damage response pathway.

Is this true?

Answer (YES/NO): NO